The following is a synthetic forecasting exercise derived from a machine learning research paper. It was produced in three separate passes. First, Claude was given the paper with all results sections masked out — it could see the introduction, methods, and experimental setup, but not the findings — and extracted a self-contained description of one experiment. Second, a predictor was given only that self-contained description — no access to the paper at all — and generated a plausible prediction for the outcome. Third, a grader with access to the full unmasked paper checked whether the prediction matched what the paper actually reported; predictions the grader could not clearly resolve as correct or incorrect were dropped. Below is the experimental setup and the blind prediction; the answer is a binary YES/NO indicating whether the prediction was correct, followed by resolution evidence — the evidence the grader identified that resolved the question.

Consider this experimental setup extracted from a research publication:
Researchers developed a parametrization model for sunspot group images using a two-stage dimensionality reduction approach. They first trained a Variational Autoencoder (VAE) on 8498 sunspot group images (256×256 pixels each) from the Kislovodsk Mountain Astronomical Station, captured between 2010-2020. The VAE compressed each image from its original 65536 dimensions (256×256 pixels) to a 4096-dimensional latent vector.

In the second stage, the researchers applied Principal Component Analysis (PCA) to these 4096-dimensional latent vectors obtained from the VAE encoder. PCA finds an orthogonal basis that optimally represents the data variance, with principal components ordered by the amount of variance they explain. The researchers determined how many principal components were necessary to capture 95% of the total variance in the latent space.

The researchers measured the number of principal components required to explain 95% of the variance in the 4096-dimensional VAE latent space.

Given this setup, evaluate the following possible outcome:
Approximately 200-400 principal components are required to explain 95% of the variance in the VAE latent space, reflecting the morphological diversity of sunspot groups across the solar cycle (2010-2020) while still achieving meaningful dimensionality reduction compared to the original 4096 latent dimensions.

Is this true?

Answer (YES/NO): YES